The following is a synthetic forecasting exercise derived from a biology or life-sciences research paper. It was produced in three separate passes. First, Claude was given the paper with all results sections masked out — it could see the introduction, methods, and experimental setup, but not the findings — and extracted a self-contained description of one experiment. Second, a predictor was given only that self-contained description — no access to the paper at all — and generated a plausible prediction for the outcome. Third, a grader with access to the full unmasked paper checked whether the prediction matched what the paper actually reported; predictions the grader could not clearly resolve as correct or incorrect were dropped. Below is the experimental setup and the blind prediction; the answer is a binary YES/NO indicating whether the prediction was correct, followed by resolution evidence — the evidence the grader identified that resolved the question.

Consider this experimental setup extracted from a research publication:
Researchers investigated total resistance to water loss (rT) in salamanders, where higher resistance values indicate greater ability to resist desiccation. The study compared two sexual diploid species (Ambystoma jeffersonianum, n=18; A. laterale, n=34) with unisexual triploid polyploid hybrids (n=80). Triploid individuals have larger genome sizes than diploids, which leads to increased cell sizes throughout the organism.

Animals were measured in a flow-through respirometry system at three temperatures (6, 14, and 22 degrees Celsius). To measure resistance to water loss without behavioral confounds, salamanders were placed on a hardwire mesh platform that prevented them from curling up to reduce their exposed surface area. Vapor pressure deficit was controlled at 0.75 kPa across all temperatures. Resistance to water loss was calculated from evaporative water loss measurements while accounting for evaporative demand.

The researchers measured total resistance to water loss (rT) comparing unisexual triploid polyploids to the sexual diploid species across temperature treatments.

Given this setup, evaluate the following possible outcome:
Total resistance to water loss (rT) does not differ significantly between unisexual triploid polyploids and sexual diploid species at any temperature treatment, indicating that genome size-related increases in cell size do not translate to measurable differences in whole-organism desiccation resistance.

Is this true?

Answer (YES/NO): NO